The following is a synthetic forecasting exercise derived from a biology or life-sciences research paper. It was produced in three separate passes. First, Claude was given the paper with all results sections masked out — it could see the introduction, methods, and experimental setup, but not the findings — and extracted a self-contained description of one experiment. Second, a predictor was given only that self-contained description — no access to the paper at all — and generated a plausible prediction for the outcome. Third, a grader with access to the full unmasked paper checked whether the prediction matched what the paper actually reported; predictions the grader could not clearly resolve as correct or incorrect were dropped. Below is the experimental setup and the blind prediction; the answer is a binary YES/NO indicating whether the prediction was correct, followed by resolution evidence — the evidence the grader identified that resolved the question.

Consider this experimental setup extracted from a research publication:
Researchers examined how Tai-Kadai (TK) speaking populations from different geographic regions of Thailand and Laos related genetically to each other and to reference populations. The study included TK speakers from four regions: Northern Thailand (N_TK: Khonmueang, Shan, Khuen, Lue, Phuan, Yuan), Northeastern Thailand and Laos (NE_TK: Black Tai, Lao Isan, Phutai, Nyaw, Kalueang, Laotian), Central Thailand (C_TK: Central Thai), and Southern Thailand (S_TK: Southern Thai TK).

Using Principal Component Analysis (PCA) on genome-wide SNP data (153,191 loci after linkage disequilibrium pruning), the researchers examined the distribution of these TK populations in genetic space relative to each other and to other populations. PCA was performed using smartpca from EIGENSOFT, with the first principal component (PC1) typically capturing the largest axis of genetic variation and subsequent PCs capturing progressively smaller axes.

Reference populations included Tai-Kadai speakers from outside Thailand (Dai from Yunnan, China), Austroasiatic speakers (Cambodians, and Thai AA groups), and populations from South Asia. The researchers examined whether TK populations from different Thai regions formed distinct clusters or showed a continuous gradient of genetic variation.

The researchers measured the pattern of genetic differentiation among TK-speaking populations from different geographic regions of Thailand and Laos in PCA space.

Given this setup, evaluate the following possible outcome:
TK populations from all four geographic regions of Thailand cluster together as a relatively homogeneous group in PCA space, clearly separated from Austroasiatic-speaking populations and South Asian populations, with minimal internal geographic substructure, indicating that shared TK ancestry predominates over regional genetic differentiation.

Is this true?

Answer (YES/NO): NO